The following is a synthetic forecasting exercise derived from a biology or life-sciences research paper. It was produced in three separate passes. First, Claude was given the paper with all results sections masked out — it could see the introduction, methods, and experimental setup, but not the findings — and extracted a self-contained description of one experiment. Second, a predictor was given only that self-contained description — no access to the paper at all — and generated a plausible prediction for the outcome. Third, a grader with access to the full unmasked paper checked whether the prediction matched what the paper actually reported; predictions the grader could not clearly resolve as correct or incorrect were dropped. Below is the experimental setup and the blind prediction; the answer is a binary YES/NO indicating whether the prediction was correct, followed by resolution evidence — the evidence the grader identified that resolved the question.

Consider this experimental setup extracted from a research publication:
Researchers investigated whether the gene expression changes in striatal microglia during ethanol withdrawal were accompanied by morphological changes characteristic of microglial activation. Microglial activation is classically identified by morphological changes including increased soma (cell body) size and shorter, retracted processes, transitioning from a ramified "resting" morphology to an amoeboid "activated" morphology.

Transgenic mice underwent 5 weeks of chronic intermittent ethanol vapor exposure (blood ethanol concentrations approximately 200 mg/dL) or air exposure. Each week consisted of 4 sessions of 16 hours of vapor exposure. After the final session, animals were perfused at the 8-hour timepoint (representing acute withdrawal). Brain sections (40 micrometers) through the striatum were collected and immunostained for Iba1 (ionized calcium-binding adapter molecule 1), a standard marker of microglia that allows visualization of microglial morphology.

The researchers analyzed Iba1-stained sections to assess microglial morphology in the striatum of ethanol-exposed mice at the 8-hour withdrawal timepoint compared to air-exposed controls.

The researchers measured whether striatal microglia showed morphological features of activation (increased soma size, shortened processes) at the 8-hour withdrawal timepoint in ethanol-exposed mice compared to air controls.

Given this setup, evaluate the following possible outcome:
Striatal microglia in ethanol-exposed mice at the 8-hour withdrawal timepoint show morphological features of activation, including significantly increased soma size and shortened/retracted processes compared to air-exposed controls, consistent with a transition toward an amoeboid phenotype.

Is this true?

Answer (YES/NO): NO